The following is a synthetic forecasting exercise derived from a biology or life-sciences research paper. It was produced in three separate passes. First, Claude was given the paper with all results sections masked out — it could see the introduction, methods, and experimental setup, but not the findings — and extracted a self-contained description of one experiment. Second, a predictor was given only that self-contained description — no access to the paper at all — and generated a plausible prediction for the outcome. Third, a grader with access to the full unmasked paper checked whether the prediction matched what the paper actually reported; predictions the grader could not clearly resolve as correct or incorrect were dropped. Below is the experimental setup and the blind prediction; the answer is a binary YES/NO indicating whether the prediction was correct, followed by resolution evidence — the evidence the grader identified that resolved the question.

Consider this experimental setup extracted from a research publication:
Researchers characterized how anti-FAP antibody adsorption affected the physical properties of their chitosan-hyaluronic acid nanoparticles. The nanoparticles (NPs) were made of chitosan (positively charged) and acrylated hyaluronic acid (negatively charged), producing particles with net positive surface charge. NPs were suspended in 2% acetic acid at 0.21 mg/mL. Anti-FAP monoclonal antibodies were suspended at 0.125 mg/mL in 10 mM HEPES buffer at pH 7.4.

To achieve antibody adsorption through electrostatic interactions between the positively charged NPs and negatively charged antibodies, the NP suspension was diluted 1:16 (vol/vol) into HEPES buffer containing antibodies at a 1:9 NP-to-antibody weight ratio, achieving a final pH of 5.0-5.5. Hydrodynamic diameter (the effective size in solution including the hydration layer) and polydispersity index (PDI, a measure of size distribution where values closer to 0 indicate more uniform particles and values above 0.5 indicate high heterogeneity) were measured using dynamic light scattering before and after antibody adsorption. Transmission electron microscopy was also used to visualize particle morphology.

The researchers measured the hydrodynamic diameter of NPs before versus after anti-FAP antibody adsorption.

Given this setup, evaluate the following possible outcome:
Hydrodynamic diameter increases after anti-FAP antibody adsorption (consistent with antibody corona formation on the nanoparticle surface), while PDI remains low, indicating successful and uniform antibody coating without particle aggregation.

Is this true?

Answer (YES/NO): NO